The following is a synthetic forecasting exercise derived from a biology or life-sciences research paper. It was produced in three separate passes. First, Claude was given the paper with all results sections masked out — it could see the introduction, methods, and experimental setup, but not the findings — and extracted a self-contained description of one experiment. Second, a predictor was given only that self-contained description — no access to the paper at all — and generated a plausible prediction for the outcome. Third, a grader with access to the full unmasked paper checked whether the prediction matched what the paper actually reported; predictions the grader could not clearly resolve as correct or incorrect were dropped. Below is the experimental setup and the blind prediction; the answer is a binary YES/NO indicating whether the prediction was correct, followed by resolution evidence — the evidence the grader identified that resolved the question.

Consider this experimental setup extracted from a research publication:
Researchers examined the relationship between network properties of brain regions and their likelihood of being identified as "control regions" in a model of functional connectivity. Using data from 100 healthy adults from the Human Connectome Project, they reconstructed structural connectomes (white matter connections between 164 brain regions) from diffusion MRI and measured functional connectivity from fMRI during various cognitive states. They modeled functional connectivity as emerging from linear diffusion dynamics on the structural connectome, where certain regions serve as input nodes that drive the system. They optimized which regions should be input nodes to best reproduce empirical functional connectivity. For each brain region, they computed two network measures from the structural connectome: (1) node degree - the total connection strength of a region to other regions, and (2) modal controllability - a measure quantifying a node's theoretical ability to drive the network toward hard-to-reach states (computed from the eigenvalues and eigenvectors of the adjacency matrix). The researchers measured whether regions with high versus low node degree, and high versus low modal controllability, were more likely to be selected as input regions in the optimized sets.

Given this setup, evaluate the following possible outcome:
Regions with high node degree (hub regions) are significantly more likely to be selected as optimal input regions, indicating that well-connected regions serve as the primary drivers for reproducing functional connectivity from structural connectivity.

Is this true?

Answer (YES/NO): NO